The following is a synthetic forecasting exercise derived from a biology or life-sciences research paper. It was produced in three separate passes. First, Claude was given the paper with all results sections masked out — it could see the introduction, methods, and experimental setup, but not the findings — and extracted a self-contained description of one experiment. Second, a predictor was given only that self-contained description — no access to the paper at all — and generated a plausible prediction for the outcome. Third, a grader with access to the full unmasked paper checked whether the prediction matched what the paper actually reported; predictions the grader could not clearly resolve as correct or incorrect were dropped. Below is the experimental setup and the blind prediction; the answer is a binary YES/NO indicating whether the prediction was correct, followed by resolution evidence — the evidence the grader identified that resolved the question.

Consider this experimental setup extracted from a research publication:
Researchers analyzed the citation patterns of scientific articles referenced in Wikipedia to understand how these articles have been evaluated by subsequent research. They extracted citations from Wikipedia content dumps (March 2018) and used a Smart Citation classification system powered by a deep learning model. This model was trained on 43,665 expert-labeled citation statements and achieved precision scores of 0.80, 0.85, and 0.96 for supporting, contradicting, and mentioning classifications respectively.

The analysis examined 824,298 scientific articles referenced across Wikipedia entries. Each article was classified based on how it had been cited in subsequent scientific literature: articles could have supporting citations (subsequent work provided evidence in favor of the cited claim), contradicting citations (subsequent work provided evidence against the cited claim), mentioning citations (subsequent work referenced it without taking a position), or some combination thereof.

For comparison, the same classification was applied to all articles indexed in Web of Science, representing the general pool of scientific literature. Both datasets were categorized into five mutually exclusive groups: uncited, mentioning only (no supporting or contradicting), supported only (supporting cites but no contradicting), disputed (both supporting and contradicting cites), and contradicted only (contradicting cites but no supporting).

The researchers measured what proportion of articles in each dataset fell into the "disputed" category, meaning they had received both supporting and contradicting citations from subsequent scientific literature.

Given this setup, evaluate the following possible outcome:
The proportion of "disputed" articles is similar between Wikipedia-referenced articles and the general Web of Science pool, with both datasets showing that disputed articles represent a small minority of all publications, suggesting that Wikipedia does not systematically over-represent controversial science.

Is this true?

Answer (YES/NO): NO